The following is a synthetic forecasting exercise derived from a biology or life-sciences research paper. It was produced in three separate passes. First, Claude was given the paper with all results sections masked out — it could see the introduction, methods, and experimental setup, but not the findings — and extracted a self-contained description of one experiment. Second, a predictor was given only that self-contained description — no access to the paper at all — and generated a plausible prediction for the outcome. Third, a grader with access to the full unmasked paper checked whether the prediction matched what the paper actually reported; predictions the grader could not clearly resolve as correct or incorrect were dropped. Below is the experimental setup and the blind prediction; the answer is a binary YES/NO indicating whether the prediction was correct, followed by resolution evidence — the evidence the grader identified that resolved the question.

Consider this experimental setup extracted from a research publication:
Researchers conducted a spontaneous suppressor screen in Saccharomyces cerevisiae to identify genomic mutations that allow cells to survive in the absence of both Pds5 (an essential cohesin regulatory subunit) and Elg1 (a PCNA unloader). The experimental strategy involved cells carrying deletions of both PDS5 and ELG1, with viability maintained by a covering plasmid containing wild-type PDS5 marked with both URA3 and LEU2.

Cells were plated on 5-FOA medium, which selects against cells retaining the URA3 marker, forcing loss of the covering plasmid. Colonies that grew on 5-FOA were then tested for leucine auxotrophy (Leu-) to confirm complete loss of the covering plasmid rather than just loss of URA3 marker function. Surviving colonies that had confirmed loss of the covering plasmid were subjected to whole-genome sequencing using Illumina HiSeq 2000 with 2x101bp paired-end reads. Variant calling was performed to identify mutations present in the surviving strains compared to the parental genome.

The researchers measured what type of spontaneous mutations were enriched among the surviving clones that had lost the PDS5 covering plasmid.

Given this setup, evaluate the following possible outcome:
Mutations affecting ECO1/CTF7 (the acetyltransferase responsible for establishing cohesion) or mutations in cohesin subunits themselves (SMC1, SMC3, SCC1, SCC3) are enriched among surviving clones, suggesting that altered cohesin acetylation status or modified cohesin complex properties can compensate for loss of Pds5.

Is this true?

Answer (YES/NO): NO